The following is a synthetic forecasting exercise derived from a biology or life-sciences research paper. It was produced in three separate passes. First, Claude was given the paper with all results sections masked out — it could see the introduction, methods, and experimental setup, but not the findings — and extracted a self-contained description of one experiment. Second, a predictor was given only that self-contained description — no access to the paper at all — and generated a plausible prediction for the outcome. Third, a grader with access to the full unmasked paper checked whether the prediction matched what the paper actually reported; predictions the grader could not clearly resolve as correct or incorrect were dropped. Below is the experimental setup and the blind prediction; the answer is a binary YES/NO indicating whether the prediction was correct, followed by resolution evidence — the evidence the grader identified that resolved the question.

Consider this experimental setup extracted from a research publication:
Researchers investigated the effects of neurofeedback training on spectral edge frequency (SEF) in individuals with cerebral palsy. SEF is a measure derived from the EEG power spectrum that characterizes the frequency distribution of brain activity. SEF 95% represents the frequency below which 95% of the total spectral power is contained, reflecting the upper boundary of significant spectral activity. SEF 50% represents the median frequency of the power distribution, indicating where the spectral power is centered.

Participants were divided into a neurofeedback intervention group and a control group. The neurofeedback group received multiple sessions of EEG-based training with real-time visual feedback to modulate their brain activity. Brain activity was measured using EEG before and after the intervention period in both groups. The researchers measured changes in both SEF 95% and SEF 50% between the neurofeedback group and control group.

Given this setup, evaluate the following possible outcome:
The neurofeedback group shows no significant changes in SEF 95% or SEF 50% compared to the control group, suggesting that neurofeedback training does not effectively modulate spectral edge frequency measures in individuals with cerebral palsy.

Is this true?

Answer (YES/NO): YES